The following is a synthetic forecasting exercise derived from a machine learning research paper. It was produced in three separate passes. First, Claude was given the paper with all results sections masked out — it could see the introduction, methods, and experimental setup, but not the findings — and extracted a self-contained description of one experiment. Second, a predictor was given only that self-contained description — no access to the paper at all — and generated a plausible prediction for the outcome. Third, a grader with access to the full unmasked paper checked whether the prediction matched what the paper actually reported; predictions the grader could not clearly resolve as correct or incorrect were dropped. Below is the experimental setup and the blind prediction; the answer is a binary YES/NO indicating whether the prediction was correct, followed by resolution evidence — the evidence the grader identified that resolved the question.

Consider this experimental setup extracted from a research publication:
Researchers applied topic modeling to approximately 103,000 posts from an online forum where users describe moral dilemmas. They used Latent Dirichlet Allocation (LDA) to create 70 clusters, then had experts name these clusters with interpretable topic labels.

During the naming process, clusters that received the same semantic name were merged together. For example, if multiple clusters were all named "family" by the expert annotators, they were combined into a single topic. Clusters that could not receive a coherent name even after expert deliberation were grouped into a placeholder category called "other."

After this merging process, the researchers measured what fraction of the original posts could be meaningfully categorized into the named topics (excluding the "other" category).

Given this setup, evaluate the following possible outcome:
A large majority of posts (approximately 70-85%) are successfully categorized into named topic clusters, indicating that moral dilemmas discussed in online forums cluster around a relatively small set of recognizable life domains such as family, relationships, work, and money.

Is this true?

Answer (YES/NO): NO